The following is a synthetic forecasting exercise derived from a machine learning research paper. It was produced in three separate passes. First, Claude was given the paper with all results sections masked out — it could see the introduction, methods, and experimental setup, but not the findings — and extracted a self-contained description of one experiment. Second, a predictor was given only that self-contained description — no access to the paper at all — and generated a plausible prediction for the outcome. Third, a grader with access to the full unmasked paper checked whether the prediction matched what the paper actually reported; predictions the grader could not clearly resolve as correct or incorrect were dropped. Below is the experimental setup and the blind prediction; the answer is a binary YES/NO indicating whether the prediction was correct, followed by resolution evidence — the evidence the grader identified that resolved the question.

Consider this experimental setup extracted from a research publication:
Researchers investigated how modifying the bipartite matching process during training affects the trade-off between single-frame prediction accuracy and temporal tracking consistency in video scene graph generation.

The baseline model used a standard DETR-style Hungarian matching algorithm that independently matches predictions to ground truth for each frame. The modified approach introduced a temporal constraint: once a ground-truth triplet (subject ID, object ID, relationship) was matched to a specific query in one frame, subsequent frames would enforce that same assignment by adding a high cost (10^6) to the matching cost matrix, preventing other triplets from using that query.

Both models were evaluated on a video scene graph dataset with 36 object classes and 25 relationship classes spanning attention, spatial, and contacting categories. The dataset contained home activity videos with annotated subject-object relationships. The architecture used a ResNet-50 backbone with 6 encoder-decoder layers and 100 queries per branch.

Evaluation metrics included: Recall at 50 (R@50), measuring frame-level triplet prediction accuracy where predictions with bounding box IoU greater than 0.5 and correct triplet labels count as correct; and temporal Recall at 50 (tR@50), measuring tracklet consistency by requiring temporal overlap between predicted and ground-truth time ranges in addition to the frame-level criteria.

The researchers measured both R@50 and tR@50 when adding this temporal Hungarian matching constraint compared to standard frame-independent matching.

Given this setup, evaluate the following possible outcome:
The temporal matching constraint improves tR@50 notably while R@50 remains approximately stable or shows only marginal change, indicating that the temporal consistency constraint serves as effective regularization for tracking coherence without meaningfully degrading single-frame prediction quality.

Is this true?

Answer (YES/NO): NO